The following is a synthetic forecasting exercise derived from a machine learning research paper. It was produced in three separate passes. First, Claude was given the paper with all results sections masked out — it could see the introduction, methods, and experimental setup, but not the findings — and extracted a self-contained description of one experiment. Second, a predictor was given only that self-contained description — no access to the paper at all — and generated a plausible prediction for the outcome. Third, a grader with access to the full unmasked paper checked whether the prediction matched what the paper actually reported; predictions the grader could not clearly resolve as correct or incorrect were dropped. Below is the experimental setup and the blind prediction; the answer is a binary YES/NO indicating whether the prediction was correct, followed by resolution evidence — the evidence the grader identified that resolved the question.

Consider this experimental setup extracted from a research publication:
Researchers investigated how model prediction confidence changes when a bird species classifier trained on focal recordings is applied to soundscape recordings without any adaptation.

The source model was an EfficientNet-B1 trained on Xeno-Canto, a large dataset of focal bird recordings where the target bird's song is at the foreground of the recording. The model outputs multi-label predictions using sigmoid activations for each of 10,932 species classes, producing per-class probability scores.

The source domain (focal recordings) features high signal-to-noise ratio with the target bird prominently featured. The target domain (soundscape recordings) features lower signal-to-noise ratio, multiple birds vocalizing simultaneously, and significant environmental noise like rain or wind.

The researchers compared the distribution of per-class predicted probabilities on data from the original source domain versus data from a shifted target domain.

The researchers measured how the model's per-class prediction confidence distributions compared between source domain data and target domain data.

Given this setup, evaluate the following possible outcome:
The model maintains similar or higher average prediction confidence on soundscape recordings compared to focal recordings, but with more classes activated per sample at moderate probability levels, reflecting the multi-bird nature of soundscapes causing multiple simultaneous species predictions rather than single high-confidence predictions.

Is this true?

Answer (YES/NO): NO